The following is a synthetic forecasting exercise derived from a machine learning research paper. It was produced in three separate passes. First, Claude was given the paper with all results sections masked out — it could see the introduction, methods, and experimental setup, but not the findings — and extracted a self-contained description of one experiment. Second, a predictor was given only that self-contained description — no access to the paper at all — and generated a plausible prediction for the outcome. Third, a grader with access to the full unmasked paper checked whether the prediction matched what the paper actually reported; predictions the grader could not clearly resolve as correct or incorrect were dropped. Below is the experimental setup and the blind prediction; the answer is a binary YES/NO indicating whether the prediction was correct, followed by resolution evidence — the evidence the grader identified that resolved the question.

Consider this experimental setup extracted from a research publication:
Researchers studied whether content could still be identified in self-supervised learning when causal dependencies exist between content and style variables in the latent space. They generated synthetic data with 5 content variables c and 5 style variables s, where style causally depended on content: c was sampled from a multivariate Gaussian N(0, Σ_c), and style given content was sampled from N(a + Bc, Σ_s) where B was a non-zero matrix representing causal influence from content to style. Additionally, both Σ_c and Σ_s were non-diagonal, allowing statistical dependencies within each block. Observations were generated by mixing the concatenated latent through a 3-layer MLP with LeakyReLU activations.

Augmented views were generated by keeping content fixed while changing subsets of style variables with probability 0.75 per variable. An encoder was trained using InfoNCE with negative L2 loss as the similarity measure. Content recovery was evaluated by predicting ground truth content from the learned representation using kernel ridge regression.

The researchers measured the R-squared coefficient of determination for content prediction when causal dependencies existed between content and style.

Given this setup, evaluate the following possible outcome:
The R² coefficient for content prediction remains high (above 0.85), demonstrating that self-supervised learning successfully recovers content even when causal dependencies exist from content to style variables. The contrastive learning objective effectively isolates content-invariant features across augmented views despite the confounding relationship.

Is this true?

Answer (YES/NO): YES